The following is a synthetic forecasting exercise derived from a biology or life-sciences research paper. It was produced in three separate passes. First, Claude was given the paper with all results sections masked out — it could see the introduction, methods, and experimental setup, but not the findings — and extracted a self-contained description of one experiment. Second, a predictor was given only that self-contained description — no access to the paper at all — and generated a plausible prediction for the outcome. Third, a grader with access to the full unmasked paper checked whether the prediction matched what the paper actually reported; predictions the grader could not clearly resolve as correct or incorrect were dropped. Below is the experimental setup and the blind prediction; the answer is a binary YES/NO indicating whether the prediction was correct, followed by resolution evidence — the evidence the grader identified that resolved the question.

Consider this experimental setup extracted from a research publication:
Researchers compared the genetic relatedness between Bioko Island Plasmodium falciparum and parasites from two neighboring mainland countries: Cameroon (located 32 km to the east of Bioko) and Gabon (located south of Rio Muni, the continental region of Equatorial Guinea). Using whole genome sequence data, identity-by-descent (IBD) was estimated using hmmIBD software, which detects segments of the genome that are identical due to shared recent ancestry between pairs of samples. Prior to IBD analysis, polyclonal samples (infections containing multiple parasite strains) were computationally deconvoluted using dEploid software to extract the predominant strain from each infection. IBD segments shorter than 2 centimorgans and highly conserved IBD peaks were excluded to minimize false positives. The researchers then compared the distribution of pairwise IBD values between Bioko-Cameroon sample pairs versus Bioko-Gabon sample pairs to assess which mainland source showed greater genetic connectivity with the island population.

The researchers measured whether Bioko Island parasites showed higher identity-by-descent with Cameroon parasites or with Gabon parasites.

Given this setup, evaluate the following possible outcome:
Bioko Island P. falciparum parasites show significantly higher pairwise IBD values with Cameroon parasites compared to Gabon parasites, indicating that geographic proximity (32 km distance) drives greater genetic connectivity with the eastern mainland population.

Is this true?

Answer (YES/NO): NO